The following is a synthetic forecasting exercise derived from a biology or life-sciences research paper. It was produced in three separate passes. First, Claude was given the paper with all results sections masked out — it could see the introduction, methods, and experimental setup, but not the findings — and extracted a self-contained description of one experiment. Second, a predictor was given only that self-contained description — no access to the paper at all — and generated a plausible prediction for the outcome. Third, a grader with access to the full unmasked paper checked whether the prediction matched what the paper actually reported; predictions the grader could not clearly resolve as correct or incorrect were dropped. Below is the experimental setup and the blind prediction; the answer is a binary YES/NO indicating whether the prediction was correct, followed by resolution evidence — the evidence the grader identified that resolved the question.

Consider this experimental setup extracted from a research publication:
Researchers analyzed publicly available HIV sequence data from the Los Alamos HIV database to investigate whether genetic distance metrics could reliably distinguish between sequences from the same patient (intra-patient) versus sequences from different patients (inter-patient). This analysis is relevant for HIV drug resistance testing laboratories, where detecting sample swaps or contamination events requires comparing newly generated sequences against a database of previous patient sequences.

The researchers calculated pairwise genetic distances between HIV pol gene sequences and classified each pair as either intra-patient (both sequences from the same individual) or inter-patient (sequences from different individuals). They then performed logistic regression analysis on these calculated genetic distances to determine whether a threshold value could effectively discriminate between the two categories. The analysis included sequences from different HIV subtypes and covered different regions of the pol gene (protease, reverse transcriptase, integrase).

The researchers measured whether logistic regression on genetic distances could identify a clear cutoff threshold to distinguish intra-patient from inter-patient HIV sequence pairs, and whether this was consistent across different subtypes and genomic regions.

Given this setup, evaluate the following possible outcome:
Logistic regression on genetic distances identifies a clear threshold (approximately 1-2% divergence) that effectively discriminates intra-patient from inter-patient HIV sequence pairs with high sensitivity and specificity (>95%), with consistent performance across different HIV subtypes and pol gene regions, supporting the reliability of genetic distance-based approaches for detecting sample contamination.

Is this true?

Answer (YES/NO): NO